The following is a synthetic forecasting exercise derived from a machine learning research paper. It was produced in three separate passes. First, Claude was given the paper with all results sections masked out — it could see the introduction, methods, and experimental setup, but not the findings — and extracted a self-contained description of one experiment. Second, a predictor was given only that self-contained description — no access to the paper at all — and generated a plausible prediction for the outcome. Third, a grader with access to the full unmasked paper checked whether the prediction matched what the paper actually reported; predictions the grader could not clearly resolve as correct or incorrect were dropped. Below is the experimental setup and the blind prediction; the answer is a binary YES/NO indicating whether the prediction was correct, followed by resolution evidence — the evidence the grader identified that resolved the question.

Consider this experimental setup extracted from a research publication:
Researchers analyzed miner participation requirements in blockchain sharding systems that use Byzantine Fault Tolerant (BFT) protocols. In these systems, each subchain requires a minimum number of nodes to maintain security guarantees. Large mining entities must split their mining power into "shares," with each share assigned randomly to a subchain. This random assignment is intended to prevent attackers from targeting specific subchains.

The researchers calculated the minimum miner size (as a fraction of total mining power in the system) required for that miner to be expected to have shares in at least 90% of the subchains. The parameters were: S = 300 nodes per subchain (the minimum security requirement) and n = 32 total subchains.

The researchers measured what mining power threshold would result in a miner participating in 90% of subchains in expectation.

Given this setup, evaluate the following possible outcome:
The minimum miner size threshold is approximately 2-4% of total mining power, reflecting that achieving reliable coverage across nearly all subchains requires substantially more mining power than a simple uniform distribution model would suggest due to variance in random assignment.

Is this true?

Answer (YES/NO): NO